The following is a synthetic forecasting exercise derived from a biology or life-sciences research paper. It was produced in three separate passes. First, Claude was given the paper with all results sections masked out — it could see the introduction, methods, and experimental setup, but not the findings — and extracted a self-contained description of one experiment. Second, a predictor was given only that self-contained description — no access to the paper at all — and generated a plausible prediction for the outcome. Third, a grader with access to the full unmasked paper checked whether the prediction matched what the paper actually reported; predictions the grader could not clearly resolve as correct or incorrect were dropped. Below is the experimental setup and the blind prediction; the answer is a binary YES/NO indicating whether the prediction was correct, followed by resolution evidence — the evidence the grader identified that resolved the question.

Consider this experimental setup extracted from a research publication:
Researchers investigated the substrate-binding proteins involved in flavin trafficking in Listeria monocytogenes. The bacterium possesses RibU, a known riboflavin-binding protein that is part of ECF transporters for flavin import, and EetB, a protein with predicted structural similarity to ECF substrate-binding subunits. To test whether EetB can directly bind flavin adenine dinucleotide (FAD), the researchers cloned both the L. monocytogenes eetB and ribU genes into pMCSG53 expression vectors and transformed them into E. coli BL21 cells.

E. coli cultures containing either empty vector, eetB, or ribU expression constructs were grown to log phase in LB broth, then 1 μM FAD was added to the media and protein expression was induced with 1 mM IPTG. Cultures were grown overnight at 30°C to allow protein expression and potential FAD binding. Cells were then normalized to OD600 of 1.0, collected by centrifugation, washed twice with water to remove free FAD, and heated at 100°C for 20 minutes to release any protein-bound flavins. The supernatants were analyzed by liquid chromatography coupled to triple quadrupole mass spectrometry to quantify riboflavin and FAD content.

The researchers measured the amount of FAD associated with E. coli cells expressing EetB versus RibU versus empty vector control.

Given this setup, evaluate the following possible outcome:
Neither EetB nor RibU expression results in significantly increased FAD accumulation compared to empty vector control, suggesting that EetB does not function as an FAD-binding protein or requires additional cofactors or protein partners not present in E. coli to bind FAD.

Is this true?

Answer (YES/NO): NO